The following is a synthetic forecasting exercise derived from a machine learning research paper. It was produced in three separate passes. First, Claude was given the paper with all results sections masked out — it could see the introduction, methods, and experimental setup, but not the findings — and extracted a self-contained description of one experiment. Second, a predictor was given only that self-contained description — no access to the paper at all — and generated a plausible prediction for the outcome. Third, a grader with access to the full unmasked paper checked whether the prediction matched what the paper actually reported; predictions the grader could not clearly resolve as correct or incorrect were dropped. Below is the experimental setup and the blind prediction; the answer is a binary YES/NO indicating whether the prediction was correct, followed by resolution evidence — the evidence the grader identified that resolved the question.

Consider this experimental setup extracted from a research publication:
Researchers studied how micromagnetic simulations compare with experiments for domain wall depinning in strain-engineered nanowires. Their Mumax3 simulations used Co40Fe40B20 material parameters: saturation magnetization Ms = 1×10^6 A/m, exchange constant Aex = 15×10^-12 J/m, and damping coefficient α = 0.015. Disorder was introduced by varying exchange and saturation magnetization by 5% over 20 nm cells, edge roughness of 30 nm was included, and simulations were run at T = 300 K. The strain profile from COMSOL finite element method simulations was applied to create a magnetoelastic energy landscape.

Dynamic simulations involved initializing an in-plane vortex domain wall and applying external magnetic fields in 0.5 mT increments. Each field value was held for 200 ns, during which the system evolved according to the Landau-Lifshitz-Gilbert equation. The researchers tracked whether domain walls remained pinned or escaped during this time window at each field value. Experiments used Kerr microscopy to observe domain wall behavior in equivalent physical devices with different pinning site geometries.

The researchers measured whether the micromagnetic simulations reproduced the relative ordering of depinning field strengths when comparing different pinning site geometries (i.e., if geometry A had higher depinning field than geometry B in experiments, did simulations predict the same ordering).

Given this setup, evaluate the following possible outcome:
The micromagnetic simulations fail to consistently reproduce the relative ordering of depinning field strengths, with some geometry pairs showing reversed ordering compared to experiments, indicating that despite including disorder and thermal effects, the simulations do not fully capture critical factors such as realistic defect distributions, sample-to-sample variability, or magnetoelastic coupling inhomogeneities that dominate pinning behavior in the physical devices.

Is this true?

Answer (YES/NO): NO